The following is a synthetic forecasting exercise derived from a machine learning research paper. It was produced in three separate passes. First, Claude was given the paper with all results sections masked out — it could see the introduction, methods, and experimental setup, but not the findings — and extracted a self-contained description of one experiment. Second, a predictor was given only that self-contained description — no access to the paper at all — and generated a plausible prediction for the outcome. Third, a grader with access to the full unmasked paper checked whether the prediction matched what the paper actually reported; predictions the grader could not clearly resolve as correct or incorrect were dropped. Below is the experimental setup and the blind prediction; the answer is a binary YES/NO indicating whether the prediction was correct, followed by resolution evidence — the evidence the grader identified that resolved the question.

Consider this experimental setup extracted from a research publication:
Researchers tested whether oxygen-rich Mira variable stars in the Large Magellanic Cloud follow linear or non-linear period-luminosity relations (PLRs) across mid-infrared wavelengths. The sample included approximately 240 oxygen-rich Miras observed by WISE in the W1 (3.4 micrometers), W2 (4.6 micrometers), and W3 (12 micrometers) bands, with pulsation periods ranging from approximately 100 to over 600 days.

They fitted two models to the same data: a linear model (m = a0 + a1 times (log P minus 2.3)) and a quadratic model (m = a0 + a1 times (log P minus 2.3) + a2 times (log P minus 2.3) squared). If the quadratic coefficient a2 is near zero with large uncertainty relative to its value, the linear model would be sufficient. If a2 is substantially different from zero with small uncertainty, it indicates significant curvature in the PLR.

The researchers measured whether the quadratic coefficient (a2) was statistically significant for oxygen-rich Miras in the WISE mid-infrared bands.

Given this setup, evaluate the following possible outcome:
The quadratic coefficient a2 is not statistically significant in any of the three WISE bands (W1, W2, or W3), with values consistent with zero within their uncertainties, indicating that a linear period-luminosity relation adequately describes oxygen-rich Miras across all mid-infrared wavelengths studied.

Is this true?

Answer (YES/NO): NO